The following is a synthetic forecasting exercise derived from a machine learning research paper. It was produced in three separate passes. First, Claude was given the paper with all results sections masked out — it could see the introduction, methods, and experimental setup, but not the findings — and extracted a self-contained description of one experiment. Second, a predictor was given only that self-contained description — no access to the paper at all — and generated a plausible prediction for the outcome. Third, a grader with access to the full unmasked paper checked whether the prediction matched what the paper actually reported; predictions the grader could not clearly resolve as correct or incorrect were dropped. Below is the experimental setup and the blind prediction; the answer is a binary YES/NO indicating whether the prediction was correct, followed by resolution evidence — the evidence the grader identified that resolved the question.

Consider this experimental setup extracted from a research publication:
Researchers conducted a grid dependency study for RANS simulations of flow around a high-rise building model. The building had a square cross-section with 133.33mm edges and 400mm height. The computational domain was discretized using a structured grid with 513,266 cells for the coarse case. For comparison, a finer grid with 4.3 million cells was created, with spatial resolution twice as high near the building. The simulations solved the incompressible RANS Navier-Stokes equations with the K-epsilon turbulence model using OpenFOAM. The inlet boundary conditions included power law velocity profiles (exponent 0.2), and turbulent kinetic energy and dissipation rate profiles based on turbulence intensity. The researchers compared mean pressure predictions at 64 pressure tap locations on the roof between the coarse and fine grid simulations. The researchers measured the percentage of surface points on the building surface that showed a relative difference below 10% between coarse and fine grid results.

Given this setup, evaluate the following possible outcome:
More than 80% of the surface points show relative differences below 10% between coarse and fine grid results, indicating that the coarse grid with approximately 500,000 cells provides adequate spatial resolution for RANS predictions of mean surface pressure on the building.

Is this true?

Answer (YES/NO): YES